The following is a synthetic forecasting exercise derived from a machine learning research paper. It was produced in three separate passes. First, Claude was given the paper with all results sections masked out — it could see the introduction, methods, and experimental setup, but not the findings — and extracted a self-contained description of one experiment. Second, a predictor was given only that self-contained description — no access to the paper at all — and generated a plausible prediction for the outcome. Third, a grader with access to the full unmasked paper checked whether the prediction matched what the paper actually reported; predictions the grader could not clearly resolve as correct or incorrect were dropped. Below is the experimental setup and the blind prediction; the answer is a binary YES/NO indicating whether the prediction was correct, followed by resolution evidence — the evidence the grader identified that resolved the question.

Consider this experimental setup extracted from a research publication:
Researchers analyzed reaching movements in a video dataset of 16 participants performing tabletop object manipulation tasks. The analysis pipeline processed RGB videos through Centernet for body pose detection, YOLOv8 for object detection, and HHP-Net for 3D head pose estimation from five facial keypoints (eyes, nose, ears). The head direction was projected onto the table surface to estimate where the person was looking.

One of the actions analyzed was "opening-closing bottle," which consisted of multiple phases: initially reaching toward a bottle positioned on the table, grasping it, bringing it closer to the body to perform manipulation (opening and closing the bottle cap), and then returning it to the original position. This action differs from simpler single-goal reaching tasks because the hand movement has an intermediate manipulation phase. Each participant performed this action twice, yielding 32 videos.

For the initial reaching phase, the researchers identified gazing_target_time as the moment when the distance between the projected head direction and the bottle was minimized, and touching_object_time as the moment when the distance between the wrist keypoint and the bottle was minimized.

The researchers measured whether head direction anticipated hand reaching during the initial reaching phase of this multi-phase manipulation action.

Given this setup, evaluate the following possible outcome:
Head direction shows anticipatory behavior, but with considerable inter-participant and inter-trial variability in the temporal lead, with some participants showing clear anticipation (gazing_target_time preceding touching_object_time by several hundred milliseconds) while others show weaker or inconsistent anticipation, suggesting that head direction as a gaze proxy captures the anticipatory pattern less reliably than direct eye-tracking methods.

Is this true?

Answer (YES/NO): NO